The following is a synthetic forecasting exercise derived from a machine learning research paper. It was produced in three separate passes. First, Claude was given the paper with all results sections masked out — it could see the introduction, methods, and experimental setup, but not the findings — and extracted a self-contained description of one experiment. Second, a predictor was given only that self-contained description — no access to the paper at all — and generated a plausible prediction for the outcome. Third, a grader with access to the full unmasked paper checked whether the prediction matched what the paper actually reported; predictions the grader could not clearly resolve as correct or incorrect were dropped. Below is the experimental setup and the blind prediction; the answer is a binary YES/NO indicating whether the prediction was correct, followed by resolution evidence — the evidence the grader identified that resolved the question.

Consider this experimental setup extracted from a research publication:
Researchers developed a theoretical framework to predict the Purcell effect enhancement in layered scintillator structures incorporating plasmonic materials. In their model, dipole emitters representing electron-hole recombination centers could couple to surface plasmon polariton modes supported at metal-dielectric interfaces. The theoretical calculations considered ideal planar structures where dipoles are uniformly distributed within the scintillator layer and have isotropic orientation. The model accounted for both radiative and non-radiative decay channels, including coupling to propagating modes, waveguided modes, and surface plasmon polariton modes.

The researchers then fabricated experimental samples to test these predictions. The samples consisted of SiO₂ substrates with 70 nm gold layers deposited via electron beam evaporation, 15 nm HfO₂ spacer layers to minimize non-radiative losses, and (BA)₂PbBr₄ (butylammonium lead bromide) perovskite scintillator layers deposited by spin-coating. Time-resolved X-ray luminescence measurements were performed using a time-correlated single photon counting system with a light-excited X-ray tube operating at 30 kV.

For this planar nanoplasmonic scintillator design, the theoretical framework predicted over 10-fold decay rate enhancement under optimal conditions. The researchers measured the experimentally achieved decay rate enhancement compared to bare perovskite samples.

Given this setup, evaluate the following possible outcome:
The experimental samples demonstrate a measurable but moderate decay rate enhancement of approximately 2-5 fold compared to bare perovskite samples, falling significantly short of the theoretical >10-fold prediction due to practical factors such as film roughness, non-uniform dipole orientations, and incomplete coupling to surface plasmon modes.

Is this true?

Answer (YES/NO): NO